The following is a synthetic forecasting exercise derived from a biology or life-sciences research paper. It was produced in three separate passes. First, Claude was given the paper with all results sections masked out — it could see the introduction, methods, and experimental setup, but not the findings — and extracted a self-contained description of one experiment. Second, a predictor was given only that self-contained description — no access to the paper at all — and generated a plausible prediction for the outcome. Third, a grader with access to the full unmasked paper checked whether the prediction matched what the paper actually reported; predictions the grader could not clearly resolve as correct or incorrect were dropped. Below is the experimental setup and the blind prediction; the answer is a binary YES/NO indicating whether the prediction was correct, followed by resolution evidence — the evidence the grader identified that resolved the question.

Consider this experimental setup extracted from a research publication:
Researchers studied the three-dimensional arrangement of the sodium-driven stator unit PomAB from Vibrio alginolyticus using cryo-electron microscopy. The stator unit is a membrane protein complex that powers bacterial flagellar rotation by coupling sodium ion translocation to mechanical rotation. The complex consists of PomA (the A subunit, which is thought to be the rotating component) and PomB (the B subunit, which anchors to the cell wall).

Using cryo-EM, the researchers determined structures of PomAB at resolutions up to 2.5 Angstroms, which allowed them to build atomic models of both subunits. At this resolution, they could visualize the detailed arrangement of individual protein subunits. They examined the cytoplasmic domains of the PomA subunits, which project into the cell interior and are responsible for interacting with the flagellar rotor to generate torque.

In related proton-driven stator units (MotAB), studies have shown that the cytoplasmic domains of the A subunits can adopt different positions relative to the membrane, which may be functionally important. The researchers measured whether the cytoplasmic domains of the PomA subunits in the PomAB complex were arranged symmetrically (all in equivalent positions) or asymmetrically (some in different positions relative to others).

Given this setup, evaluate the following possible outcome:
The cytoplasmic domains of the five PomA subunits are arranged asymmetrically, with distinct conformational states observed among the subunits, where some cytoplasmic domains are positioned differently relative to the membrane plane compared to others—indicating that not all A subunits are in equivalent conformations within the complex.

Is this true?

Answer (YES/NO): YES